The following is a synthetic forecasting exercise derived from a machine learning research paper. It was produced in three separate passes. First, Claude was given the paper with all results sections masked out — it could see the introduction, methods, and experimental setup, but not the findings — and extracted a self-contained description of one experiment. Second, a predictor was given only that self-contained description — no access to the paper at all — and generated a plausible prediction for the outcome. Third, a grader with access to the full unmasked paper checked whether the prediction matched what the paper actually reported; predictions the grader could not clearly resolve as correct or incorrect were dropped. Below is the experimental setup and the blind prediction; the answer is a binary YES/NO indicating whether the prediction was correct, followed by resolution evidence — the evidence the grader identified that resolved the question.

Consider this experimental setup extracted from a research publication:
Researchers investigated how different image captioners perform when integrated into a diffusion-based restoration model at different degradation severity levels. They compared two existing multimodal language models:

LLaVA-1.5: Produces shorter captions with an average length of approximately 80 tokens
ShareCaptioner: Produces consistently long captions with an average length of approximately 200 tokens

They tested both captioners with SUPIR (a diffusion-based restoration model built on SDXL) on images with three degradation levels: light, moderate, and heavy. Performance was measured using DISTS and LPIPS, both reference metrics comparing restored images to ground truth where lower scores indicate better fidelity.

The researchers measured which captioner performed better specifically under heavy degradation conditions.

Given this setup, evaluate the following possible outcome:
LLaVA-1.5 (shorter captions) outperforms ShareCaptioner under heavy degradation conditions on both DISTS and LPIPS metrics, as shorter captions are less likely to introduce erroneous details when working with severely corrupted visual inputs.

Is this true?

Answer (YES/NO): NO